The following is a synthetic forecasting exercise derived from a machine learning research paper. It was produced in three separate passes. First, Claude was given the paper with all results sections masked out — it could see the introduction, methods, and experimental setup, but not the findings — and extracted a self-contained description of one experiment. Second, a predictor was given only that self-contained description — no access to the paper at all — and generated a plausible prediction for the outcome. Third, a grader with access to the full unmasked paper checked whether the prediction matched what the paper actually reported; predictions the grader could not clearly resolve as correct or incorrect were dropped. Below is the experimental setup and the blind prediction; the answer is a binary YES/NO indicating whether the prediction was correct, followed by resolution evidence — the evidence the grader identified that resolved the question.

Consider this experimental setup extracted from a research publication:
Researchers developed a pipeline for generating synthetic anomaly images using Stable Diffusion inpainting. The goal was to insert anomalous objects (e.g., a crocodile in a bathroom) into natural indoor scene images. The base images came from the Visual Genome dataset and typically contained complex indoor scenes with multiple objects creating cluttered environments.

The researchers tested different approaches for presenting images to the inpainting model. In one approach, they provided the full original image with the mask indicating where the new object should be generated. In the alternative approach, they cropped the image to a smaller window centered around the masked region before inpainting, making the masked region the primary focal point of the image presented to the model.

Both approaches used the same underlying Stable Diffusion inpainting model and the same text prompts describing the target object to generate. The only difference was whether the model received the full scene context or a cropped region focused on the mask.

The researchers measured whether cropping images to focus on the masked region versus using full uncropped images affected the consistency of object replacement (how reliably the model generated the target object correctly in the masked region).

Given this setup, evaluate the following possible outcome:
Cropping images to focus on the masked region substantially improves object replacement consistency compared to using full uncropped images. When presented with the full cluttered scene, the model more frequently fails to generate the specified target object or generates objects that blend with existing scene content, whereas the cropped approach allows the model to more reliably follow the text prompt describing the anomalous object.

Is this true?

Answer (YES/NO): YES